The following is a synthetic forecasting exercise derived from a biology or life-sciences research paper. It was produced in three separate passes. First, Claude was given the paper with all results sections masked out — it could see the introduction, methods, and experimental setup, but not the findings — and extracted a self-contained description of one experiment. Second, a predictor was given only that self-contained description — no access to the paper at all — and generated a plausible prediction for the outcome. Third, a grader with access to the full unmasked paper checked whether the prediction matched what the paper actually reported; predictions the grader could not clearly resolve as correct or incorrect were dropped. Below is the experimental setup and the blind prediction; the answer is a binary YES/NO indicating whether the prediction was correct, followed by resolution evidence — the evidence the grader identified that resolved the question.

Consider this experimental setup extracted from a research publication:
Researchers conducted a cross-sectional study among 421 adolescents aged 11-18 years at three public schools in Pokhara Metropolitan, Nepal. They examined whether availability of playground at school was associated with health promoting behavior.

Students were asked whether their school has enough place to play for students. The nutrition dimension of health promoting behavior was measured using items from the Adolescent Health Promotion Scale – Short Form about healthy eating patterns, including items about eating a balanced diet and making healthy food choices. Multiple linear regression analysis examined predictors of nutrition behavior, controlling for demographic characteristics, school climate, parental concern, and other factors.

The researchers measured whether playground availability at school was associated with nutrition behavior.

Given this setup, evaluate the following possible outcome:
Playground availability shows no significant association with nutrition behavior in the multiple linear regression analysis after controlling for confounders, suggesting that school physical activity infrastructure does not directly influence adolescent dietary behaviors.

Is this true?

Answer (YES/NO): NO